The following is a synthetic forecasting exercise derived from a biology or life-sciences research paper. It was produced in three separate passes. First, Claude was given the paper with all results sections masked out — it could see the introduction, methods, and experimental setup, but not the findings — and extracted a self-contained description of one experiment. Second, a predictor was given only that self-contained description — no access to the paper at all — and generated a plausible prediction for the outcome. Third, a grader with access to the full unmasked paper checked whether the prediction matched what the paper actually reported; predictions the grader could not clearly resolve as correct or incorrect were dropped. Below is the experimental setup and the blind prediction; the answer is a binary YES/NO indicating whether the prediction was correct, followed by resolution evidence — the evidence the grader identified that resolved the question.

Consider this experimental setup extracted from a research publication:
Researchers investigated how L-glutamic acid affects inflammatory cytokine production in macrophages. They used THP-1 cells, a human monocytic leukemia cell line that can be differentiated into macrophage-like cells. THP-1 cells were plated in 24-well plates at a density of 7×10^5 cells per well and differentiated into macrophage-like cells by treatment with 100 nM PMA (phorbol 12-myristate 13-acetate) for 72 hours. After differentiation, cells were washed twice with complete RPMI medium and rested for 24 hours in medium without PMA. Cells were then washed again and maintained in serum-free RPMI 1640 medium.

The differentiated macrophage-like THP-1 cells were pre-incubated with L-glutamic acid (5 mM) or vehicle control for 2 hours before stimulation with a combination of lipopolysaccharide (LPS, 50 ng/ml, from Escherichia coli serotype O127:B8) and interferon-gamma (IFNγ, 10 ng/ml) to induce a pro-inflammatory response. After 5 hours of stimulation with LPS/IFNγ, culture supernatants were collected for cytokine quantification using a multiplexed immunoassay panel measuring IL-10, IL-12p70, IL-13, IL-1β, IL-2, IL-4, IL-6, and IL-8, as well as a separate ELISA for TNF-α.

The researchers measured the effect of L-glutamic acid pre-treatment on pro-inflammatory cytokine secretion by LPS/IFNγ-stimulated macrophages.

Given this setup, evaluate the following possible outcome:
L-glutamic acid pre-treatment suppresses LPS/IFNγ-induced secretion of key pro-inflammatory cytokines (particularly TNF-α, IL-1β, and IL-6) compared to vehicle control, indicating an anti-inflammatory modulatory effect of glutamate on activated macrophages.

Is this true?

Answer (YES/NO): YES